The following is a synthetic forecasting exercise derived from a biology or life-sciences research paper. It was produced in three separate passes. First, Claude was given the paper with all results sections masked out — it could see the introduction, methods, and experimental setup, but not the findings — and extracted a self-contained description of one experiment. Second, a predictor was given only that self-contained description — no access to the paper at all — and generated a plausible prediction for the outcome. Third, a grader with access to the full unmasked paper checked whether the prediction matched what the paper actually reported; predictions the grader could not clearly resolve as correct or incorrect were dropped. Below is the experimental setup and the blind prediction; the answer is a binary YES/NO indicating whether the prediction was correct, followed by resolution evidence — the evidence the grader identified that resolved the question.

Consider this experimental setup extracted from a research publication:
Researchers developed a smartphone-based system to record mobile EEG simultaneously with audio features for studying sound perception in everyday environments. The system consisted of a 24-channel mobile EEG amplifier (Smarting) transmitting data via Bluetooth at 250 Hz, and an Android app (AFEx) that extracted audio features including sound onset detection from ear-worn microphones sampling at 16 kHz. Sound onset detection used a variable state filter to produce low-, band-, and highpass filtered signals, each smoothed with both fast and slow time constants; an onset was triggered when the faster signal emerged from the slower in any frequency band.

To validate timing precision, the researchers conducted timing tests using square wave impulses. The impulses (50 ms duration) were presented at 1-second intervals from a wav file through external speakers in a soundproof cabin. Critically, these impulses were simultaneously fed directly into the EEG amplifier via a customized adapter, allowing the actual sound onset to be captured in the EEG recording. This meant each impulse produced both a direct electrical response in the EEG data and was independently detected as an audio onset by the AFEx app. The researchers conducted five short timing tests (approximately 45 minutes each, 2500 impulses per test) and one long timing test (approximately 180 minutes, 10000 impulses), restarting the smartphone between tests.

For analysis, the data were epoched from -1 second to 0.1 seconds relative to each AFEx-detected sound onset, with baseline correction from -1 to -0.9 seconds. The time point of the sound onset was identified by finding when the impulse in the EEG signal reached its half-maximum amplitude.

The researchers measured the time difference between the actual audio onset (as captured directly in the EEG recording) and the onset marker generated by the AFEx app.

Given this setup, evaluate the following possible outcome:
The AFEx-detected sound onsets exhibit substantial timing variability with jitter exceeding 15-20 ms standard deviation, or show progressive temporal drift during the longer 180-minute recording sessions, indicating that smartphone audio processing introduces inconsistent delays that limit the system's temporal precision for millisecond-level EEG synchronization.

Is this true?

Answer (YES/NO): NO